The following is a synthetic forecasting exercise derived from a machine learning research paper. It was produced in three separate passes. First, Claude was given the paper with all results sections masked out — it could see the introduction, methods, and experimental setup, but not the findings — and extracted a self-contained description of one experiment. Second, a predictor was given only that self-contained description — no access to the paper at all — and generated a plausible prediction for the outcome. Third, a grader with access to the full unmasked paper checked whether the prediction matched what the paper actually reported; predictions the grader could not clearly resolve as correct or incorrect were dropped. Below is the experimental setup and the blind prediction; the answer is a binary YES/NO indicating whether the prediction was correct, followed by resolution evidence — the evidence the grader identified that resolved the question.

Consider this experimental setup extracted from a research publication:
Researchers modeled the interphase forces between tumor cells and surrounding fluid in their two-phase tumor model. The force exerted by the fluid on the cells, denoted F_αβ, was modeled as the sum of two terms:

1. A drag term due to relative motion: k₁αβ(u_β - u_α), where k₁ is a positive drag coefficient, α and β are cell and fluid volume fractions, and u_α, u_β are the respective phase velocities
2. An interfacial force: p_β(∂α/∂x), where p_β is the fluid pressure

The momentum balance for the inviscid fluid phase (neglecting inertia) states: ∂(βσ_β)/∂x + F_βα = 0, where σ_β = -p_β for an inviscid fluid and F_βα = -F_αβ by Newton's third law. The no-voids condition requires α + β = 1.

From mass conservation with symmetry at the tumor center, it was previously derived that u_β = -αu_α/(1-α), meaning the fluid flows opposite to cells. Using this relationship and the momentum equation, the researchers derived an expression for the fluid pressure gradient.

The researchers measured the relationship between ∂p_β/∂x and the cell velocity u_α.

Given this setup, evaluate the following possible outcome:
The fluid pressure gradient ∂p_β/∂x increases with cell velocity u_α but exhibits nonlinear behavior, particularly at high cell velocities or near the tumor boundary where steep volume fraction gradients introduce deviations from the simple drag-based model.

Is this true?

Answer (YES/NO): NO